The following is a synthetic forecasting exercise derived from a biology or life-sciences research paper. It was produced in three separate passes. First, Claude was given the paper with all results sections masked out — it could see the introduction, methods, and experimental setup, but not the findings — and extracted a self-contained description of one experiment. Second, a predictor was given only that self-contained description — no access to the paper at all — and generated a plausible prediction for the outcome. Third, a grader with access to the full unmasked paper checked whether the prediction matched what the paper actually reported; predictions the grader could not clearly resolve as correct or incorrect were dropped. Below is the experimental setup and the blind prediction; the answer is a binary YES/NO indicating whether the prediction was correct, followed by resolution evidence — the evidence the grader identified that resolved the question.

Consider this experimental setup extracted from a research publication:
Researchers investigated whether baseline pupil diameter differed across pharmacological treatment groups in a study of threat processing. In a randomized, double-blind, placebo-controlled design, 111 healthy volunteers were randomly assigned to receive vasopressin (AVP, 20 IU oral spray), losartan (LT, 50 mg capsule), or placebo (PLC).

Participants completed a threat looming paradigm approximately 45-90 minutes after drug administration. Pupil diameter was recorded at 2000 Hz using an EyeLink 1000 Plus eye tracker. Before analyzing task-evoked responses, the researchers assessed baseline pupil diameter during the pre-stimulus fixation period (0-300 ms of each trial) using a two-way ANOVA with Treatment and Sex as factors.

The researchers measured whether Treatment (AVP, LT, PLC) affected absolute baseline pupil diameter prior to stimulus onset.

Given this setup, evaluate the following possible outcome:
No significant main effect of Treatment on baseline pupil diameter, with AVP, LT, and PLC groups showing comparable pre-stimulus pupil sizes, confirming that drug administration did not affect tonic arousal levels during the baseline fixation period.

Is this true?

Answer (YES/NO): NO